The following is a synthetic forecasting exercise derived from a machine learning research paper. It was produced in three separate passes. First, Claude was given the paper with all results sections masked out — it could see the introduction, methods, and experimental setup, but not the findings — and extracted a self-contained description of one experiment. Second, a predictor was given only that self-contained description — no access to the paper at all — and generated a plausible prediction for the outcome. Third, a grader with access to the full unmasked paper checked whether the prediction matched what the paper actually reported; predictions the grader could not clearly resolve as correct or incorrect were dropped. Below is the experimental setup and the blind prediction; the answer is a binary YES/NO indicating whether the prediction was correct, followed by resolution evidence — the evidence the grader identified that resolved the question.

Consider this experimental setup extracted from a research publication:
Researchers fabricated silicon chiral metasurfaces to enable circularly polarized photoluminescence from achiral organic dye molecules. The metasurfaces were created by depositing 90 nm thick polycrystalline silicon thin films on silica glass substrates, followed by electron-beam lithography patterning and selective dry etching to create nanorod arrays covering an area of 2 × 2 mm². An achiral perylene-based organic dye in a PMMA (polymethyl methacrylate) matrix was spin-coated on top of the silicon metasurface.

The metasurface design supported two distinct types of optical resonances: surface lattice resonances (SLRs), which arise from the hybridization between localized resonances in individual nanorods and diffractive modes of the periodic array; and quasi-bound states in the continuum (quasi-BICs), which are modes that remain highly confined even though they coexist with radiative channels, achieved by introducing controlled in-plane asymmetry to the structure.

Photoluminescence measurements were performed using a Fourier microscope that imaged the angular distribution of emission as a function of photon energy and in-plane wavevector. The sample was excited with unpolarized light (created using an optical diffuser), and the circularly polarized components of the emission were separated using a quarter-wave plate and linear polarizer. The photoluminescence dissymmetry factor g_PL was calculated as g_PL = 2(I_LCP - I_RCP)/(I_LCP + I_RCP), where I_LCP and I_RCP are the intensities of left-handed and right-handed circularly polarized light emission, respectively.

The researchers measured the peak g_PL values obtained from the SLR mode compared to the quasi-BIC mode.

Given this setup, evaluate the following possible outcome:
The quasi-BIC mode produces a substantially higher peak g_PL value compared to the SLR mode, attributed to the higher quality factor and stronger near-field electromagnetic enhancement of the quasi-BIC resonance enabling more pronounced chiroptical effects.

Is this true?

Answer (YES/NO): NO